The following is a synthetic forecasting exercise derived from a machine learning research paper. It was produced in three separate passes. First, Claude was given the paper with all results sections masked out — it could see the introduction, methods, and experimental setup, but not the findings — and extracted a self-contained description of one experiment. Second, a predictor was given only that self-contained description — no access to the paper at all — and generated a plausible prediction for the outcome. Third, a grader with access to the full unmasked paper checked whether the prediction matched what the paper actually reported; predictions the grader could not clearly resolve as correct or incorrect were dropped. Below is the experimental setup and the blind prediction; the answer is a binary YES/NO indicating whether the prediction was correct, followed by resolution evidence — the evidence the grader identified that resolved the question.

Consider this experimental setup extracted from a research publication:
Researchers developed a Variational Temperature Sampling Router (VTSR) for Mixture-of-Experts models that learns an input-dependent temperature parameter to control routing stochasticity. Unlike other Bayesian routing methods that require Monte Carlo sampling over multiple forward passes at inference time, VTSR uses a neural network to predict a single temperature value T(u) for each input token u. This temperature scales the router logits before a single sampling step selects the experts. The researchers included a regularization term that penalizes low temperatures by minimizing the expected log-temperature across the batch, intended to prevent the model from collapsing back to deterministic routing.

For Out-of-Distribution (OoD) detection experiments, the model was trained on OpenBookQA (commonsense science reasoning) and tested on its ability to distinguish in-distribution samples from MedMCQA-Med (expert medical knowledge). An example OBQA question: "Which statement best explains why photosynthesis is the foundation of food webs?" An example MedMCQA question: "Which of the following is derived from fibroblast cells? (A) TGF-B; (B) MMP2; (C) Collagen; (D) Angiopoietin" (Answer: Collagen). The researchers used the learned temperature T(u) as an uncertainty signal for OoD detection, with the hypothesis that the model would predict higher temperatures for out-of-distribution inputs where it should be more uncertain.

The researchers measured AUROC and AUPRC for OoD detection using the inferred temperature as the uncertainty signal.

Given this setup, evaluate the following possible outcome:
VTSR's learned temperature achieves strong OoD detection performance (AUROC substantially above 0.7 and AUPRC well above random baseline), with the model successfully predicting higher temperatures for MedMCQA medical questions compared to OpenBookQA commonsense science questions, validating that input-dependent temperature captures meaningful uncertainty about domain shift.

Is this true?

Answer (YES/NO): NO